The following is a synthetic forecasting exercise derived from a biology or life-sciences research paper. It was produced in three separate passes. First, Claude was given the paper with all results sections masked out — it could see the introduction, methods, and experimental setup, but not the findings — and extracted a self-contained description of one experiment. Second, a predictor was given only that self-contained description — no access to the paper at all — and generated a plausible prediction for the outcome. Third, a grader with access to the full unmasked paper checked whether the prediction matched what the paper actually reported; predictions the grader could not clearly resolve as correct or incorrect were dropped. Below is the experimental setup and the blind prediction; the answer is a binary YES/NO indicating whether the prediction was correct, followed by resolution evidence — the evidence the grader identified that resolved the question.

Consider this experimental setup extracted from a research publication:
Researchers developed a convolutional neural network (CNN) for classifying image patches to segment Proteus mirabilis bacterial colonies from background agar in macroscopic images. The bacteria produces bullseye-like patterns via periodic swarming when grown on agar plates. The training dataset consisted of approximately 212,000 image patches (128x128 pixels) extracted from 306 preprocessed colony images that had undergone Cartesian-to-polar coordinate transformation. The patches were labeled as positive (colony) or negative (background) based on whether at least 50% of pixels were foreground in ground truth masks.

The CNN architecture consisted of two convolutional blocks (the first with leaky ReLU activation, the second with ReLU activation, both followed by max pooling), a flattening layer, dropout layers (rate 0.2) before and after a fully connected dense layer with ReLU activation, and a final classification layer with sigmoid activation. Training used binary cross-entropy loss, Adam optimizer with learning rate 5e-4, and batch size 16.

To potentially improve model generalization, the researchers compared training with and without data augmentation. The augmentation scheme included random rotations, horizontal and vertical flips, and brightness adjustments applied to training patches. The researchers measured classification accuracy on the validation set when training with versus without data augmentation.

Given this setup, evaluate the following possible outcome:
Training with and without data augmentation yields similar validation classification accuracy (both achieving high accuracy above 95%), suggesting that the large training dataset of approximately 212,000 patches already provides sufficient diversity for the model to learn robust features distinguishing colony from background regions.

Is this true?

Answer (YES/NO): NO